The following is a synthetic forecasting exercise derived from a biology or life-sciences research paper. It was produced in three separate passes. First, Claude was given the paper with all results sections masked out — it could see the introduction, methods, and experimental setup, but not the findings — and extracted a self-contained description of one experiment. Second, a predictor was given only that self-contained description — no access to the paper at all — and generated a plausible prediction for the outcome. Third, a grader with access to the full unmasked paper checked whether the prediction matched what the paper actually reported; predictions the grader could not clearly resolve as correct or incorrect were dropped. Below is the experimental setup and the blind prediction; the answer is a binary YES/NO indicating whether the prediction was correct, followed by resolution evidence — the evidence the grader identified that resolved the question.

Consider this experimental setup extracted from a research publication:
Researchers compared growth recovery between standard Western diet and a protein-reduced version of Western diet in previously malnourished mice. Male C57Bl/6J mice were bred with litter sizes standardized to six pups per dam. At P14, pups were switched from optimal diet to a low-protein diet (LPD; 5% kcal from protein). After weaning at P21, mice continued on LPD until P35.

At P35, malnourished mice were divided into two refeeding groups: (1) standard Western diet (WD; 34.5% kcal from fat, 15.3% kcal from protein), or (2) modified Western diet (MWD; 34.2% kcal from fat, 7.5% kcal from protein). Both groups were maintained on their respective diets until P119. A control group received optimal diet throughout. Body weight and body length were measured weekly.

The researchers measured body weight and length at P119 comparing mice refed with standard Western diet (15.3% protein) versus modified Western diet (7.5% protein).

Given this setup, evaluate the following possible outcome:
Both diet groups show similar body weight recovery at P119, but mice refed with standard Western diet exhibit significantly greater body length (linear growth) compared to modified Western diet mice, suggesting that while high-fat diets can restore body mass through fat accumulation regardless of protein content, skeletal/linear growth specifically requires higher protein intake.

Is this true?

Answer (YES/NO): NO